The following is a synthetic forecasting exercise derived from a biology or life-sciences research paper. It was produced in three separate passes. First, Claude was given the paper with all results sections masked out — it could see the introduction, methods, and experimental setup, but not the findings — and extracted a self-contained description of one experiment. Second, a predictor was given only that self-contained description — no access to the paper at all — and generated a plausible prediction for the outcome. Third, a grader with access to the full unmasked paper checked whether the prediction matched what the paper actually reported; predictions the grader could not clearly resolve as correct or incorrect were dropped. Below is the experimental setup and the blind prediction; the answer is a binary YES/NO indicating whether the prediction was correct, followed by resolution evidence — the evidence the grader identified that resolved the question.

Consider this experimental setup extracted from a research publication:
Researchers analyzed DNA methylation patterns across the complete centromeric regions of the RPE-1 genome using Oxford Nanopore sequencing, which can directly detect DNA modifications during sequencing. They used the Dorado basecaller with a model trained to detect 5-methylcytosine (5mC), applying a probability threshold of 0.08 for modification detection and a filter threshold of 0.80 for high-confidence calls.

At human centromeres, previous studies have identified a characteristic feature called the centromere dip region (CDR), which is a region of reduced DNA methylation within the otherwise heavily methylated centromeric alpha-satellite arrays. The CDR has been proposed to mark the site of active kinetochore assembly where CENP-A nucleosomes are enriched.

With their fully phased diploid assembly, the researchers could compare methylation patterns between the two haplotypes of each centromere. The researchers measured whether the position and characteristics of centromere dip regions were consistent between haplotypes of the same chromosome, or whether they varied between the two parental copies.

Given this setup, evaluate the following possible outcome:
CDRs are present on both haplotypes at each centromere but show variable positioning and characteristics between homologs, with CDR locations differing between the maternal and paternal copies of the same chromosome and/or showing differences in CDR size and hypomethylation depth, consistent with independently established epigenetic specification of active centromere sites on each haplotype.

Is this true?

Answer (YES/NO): YES